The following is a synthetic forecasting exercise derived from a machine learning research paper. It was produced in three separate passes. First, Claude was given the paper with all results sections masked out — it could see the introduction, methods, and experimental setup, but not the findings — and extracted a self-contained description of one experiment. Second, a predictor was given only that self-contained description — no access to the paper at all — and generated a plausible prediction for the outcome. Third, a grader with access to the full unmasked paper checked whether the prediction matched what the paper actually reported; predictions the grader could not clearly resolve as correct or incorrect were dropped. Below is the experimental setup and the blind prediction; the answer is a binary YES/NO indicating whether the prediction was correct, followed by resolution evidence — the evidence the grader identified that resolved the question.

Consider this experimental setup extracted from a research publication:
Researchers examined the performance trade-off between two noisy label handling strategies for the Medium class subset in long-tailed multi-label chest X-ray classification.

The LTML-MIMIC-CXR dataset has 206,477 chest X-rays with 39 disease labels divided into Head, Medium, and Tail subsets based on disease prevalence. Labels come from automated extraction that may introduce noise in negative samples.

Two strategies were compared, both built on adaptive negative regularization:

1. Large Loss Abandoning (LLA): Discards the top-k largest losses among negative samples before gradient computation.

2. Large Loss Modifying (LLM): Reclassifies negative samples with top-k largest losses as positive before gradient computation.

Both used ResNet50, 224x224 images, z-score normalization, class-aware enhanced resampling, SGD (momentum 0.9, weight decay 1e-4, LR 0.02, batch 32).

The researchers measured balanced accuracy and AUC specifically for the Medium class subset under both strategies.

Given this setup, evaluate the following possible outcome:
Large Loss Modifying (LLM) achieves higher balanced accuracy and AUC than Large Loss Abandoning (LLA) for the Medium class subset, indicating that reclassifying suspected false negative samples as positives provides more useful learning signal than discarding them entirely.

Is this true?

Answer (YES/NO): NO